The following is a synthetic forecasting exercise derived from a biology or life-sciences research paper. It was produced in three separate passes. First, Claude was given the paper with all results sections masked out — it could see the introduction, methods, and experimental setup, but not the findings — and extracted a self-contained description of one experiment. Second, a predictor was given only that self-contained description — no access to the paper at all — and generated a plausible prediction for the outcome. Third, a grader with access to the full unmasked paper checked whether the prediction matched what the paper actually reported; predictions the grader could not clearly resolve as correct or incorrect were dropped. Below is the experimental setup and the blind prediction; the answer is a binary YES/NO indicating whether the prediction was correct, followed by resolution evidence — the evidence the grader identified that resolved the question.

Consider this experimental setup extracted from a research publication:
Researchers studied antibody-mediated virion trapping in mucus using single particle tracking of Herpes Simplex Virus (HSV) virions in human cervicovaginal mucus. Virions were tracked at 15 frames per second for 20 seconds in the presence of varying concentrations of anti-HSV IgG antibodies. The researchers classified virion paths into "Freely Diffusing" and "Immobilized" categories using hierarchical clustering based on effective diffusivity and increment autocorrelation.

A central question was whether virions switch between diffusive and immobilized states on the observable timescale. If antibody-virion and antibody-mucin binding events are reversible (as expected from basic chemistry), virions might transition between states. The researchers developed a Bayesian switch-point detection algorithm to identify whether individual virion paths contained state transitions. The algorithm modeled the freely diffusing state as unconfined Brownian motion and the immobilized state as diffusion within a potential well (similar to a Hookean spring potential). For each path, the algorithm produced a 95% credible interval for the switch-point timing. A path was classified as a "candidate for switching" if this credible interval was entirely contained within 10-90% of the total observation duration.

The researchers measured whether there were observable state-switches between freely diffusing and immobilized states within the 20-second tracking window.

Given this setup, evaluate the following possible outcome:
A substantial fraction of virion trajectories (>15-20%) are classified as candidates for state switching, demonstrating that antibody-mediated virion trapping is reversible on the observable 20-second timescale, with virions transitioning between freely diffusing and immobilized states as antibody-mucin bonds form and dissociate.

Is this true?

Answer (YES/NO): NO